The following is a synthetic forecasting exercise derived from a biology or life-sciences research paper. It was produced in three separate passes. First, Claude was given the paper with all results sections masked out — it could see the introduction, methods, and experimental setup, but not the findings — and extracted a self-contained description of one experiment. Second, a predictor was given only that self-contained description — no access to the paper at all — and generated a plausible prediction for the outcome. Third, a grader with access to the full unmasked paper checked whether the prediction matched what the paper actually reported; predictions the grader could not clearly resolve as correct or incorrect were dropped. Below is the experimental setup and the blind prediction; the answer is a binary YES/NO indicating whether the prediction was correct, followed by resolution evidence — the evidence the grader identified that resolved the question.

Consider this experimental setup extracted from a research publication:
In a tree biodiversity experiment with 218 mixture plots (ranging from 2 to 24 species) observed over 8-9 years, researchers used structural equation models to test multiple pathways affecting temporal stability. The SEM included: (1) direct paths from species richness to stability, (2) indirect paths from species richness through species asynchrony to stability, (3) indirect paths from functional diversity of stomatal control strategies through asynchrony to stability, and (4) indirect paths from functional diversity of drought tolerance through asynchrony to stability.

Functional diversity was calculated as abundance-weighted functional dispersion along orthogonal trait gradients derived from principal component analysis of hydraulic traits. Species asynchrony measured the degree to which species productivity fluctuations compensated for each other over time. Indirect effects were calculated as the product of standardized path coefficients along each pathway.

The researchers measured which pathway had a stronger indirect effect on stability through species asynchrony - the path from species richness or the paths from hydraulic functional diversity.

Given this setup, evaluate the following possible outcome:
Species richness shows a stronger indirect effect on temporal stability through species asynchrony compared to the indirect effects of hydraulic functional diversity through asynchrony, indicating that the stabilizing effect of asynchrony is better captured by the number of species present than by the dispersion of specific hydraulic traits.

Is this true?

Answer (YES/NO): YES